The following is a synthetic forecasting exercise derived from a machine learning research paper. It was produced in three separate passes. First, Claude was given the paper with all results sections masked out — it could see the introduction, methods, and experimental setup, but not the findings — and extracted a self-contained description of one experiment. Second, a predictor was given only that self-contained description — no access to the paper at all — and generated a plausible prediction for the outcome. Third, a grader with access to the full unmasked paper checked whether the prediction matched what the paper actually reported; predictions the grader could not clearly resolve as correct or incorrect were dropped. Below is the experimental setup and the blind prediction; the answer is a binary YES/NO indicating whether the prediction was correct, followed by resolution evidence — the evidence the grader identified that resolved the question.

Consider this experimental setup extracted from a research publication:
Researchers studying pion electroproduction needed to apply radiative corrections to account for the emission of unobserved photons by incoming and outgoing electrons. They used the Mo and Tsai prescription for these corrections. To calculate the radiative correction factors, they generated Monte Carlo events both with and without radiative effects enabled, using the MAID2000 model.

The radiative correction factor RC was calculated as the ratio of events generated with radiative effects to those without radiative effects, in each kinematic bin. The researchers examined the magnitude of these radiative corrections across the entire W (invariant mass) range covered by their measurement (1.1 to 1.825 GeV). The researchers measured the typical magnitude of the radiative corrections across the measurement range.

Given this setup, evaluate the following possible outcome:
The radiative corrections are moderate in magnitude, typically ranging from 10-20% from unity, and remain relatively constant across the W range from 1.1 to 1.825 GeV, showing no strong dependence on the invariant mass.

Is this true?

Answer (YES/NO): NO